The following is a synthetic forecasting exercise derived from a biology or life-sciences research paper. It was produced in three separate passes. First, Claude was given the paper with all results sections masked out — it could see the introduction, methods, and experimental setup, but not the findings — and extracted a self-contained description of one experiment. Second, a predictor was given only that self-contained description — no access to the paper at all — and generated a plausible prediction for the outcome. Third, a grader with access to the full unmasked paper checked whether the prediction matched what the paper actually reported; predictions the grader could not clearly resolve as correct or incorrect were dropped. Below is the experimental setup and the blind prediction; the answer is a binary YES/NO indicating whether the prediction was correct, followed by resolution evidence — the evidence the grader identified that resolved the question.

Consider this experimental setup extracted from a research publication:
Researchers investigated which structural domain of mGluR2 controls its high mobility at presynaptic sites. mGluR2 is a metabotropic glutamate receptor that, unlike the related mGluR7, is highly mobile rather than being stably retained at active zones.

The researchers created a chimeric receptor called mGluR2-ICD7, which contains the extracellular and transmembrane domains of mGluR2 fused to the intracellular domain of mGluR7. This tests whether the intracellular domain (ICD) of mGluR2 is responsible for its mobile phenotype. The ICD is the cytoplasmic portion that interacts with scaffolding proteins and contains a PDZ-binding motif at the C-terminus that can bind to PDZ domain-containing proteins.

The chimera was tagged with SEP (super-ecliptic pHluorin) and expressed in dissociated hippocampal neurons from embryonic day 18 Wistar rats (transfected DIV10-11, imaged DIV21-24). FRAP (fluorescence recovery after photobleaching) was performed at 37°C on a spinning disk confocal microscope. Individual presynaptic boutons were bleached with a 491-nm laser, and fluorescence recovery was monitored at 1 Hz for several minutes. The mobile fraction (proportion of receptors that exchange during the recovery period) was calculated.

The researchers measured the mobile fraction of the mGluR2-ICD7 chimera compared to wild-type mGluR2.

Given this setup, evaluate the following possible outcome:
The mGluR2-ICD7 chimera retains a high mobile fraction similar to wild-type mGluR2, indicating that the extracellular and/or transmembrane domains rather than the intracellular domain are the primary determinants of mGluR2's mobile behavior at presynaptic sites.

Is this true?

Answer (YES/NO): NO